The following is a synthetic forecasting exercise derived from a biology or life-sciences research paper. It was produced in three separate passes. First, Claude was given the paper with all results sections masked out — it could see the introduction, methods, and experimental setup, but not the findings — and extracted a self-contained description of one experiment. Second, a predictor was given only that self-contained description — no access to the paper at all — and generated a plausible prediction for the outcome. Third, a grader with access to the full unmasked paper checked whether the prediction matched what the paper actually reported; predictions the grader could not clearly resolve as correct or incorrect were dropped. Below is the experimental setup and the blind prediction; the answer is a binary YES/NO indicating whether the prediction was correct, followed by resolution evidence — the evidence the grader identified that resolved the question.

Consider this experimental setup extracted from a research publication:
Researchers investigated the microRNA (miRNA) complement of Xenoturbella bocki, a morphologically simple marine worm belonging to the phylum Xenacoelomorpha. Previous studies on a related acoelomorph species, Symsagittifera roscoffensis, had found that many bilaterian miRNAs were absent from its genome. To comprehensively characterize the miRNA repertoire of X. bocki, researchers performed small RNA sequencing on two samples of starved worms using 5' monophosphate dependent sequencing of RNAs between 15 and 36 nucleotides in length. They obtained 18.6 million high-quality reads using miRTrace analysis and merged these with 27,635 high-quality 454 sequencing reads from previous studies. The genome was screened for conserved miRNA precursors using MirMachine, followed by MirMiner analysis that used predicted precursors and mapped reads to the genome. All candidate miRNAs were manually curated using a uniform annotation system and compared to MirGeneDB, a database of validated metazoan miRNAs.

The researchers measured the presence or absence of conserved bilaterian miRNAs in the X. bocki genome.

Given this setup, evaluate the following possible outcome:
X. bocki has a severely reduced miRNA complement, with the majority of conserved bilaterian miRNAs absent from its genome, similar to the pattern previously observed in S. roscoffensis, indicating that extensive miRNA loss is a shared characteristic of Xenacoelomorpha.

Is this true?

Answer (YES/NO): NO